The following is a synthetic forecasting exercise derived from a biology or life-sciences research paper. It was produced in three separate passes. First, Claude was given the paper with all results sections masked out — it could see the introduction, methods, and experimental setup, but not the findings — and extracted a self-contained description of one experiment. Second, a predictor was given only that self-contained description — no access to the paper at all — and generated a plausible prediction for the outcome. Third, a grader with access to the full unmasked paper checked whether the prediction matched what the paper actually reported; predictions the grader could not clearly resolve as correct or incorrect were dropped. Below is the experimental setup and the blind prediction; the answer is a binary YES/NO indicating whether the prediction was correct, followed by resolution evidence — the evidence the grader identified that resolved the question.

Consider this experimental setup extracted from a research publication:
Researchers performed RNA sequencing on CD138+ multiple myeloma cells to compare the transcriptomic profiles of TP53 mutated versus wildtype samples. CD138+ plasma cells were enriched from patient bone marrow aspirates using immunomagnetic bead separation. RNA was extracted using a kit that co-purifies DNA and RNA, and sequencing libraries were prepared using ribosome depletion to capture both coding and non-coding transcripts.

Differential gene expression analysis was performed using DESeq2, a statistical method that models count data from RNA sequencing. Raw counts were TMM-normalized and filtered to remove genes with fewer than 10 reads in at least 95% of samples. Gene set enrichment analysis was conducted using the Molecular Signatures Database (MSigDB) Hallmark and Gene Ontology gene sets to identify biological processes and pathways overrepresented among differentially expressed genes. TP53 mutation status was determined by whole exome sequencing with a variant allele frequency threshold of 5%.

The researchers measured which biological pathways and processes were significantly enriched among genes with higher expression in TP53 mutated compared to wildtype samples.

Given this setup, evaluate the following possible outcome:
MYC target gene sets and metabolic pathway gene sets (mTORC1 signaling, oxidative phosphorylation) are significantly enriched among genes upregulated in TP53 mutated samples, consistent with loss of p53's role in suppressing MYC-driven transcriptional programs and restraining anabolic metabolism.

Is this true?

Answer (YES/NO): NO